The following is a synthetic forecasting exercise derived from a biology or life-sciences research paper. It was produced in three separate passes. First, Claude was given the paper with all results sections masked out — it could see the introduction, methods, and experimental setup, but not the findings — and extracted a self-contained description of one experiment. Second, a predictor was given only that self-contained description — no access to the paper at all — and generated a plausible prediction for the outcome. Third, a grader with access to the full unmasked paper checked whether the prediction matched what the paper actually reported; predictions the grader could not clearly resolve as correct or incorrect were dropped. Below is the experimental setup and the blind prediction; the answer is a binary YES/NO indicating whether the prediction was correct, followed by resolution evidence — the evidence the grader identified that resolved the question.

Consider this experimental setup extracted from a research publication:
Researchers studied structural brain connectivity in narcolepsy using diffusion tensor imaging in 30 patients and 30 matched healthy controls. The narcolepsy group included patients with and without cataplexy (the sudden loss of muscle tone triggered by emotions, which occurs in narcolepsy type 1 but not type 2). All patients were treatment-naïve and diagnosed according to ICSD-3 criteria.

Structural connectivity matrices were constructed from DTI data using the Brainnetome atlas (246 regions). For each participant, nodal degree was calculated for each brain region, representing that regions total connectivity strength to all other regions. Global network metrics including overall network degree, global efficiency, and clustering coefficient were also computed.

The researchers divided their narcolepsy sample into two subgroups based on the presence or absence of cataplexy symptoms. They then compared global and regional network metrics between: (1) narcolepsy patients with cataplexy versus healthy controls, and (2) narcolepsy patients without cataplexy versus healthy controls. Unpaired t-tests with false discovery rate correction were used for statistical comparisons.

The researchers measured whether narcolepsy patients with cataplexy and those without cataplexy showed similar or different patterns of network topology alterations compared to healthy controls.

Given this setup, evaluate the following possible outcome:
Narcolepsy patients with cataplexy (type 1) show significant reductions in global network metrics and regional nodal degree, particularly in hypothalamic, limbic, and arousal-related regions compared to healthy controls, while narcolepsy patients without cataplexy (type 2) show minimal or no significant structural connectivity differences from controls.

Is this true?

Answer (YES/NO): NO